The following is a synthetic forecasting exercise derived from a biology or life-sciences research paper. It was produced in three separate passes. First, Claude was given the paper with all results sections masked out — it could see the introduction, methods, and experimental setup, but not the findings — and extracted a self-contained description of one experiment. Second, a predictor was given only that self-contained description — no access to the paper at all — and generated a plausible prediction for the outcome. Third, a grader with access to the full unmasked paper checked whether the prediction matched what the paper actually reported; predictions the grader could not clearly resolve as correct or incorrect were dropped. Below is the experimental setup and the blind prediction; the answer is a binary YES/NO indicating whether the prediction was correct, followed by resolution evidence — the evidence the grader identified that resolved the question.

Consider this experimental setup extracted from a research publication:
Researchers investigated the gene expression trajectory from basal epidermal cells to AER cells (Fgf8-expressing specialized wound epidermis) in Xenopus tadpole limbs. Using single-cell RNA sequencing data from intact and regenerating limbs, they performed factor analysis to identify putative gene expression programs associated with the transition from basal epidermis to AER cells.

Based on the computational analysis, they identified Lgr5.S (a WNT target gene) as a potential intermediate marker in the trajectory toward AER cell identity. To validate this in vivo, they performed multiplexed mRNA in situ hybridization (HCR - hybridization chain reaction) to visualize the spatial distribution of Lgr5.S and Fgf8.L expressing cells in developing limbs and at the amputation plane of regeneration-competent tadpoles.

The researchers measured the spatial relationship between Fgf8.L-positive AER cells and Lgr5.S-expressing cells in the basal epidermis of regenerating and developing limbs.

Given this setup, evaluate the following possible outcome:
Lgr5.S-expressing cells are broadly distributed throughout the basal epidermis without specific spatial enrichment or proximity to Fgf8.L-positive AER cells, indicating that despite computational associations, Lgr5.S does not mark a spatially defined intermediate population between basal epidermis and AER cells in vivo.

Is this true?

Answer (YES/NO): NO